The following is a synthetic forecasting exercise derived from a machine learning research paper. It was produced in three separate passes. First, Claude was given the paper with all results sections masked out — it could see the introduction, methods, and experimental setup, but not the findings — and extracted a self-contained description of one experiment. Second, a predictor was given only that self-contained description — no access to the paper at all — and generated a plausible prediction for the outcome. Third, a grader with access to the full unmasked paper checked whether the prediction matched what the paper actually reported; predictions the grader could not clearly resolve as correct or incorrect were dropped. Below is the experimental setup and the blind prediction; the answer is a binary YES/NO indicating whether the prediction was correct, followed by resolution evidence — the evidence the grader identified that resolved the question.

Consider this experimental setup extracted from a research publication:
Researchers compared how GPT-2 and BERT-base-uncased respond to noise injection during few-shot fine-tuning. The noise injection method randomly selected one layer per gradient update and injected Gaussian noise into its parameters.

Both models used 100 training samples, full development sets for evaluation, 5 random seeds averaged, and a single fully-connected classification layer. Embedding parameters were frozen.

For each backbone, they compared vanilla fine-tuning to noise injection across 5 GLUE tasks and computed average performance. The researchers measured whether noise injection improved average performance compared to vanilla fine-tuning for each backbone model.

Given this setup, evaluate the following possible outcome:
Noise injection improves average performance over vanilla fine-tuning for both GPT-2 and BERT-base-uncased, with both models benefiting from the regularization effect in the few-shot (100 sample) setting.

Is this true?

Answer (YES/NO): NO